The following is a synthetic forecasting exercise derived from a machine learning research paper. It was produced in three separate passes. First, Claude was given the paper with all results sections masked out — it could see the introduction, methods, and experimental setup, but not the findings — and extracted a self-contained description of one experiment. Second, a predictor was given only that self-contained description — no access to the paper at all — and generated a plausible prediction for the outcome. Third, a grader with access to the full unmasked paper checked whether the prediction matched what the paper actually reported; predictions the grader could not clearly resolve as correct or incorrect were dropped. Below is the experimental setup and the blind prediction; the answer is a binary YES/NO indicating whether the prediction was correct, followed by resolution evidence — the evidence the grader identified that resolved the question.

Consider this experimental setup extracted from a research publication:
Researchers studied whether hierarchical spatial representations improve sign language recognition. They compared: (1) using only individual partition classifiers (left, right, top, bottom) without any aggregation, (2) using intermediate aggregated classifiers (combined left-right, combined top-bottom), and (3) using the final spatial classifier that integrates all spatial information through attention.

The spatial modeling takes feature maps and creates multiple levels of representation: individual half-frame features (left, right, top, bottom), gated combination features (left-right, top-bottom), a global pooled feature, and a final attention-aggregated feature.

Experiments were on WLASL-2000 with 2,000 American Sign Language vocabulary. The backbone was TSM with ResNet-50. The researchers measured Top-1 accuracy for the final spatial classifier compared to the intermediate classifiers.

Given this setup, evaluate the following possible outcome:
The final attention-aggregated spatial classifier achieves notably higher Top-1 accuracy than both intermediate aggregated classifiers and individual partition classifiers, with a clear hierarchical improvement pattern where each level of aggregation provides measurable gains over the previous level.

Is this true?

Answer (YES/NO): YES